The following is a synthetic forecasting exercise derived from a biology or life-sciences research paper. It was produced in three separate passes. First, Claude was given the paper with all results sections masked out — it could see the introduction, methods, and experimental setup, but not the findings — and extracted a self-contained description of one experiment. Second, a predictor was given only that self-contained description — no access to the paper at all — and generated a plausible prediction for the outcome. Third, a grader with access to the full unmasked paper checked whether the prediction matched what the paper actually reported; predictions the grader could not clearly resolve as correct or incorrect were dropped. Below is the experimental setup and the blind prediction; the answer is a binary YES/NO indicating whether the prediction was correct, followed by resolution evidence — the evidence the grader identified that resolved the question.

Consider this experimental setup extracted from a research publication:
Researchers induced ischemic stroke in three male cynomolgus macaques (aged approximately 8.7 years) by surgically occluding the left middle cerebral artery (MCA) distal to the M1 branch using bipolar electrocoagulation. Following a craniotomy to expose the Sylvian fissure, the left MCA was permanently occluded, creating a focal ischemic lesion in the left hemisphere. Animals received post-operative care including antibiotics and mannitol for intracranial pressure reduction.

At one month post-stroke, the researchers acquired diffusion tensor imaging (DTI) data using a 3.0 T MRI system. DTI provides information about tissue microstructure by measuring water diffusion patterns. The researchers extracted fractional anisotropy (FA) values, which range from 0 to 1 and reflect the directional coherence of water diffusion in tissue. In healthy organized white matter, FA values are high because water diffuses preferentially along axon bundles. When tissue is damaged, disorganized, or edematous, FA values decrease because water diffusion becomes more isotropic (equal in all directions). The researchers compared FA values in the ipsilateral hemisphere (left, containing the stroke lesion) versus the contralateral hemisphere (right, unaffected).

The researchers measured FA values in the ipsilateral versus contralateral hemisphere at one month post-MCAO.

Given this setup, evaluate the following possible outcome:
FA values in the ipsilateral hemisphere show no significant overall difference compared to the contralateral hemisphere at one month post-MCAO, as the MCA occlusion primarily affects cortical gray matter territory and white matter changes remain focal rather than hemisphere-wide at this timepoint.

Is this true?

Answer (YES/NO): NO